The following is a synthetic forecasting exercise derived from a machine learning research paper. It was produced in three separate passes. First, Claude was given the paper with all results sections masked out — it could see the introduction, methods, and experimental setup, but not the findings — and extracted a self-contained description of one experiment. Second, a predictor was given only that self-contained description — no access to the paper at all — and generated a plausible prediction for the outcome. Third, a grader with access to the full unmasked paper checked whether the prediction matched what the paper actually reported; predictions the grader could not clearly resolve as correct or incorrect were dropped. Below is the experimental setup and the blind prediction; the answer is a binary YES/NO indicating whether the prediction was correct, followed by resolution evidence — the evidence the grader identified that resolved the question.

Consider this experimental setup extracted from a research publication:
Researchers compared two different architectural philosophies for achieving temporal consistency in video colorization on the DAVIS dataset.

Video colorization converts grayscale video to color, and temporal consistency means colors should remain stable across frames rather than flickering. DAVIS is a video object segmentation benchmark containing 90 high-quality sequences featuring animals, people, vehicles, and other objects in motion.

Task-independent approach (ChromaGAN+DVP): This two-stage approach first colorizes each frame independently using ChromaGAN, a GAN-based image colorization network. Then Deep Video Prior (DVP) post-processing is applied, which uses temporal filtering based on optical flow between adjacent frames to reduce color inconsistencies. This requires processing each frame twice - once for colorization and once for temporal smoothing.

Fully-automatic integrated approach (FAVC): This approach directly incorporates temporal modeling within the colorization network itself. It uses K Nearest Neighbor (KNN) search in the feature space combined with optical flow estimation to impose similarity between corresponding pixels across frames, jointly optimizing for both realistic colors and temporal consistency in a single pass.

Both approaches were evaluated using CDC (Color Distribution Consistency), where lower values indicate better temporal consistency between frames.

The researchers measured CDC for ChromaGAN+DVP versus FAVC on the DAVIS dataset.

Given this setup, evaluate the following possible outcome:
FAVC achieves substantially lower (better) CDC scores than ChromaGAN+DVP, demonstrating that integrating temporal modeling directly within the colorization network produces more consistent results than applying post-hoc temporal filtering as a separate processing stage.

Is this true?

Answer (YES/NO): NO